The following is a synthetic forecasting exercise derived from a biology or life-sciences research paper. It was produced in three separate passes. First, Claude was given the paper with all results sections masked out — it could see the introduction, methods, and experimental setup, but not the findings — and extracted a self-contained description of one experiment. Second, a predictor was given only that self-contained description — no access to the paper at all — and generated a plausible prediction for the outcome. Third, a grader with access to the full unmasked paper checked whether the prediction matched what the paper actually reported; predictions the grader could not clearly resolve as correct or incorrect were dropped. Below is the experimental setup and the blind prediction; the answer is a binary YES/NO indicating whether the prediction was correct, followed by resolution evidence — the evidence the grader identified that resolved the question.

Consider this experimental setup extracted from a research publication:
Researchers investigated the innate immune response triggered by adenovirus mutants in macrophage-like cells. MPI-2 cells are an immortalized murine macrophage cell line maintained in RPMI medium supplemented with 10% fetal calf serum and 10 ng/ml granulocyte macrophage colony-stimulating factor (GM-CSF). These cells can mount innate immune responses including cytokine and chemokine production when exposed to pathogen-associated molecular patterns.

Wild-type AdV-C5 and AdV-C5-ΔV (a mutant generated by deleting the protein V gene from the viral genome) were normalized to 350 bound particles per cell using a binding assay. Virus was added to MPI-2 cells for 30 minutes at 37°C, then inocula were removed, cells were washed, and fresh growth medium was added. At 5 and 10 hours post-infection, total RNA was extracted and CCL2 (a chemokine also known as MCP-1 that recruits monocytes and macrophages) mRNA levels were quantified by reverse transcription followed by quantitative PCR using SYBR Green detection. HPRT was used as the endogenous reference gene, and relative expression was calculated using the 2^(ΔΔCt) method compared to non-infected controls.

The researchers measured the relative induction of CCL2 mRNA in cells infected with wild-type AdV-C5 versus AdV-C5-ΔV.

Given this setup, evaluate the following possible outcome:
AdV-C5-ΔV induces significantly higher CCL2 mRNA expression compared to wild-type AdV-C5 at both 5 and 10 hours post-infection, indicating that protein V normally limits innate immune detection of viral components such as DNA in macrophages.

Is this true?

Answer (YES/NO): YES